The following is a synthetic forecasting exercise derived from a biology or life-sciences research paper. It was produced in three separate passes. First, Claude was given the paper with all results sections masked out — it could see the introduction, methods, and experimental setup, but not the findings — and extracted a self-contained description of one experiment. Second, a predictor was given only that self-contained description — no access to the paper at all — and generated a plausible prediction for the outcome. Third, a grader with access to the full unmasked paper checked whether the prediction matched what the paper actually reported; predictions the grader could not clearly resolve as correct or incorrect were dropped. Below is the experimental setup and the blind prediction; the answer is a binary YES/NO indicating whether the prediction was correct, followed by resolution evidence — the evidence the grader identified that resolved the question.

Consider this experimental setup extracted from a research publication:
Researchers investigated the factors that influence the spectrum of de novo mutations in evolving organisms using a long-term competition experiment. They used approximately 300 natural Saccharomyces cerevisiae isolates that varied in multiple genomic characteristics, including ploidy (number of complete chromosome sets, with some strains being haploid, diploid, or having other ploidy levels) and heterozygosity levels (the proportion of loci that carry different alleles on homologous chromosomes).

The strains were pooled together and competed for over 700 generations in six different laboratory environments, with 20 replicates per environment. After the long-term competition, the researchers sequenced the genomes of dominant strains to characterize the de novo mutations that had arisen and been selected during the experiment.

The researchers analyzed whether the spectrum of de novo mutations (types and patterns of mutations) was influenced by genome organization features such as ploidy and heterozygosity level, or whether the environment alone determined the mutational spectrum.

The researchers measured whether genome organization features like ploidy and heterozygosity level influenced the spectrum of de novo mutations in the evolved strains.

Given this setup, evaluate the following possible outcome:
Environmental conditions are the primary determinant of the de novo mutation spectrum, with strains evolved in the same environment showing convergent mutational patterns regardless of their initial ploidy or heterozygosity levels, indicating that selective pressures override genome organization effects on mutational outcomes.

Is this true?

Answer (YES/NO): NO